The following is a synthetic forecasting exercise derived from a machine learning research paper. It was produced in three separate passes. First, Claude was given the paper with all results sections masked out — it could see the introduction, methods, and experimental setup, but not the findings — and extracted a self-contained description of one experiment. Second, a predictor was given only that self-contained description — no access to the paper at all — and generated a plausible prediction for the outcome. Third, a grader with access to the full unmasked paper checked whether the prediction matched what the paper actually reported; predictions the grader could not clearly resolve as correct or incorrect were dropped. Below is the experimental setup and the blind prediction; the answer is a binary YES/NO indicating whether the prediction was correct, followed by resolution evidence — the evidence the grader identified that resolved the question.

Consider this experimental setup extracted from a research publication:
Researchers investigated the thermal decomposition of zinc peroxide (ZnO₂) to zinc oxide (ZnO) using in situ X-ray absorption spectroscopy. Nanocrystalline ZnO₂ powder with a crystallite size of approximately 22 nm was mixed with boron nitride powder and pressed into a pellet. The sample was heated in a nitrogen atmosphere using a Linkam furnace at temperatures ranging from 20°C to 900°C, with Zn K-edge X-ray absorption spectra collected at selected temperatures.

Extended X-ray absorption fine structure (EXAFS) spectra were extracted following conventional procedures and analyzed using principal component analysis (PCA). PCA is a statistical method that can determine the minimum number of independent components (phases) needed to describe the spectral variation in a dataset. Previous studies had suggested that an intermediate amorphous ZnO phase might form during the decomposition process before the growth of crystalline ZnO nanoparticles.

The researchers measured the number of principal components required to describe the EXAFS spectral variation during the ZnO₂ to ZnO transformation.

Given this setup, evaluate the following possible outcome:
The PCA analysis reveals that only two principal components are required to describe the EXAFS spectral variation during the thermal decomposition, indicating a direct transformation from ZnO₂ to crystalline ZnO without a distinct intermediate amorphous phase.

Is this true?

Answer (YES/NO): YES